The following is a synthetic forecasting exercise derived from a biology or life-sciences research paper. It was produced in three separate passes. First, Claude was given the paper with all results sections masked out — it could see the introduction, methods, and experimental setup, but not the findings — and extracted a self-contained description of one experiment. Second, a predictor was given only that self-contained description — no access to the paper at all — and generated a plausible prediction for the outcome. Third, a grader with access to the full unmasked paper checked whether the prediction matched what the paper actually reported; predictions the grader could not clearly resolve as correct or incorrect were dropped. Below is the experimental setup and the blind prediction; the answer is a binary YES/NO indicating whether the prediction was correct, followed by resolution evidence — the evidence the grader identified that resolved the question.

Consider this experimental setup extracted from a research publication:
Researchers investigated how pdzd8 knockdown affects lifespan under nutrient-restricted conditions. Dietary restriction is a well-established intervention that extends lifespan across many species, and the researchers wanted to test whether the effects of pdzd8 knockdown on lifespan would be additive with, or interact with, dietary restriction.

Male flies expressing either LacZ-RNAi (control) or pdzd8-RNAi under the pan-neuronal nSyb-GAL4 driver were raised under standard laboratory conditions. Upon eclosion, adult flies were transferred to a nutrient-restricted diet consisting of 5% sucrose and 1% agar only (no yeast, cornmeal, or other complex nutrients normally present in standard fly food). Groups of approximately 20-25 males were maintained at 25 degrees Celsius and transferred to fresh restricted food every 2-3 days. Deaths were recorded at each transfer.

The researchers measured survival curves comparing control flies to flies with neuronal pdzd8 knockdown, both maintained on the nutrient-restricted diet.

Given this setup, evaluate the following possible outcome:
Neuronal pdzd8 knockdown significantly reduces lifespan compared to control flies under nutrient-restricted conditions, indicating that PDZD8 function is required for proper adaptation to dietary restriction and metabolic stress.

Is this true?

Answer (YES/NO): NO